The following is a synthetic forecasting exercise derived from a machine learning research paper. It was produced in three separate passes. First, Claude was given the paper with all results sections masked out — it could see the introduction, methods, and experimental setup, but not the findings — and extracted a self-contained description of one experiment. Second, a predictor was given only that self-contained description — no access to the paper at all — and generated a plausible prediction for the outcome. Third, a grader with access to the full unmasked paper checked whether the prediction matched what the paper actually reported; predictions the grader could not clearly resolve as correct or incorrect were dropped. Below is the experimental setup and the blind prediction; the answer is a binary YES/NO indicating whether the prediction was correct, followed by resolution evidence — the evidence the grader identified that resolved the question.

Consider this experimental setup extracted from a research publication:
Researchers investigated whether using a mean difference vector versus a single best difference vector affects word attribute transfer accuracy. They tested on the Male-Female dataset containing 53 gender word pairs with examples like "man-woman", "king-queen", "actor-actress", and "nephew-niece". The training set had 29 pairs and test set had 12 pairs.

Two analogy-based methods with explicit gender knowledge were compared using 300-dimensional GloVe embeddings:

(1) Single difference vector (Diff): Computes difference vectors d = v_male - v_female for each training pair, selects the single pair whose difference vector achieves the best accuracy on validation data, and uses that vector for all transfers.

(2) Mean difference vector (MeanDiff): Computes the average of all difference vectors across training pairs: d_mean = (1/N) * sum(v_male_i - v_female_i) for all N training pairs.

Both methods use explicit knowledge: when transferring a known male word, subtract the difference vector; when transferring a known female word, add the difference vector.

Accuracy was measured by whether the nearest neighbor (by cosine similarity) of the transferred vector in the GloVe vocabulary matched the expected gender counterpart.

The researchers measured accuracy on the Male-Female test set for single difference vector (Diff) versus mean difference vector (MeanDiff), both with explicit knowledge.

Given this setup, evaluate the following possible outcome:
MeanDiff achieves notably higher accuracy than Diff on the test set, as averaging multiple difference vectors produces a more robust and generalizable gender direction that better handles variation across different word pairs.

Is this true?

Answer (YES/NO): NO